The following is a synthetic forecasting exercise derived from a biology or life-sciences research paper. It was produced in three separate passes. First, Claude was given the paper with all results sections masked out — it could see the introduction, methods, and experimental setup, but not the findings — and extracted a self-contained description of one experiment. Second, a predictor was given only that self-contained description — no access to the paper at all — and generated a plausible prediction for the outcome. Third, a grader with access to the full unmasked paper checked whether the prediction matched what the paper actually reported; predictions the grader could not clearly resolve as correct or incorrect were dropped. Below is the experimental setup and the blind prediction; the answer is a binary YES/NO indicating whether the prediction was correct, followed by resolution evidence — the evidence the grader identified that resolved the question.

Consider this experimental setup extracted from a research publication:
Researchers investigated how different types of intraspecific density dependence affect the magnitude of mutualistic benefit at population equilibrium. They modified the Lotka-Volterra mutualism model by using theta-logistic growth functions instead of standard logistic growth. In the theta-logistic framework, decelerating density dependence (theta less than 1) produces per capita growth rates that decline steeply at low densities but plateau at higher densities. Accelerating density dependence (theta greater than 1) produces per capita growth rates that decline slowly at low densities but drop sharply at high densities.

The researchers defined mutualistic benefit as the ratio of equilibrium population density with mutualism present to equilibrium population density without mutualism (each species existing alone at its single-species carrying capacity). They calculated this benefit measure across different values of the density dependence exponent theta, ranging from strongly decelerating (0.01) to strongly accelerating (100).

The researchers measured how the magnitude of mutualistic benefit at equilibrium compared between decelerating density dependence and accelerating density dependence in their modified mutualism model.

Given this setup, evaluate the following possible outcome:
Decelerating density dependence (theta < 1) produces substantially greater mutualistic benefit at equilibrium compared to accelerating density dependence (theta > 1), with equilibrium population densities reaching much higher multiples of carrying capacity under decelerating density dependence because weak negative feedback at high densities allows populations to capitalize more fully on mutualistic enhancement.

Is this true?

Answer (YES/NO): YES